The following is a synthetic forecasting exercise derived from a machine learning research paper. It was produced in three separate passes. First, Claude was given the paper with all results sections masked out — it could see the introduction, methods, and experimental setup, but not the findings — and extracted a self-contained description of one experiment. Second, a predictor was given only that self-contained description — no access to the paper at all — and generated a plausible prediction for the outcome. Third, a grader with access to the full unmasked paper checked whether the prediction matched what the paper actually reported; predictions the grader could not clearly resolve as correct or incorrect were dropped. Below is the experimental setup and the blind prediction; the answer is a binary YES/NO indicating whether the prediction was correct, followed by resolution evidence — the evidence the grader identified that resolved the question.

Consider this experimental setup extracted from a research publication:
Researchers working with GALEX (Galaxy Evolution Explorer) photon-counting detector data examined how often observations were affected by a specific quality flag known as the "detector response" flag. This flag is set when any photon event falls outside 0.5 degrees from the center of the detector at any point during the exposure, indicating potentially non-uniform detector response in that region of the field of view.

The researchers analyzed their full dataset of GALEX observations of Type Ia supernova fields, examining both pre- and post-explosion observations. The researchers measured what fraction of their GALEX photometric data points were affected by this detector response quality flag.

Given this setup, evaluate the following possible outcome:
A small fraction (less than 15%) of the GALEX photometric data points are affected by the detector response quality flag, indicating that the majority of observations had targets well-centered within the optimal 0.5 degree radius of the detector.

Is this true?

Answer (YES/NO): NO